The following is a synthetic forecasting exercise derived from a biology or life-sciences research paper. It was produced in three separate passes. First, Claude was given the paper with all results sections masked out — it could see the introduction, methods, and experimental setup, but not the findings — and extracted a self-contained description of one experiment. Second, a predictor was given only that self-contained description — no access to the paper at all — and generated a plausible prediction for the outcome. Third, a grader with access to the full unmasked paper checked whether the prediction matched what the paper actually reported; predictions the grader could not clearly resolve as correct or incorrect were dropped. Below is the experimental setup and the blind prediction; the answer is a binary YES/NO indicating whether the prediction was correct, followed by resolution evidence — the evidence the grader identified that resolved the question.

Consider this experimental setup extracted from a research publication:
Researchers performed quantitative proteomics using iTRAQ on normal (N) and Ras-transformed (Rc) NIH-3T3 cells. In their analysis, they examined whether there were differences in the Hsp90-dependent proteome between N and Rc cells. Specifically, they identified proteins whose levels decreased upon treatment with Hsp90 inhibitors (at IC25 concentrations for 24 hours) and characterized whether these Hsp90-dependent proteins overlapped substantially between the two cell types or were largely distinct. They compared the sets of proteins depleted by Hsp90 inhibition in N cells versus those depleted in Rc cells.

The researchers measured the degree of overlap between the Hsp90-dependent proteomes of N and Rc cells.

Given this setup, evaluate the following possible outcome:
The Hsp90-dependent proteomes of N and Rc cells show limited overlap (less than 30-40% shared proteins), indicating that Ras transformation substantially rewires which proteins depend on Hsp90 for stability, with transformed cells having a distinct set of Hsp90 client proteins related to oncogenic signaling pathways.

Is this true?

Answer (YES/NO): YES